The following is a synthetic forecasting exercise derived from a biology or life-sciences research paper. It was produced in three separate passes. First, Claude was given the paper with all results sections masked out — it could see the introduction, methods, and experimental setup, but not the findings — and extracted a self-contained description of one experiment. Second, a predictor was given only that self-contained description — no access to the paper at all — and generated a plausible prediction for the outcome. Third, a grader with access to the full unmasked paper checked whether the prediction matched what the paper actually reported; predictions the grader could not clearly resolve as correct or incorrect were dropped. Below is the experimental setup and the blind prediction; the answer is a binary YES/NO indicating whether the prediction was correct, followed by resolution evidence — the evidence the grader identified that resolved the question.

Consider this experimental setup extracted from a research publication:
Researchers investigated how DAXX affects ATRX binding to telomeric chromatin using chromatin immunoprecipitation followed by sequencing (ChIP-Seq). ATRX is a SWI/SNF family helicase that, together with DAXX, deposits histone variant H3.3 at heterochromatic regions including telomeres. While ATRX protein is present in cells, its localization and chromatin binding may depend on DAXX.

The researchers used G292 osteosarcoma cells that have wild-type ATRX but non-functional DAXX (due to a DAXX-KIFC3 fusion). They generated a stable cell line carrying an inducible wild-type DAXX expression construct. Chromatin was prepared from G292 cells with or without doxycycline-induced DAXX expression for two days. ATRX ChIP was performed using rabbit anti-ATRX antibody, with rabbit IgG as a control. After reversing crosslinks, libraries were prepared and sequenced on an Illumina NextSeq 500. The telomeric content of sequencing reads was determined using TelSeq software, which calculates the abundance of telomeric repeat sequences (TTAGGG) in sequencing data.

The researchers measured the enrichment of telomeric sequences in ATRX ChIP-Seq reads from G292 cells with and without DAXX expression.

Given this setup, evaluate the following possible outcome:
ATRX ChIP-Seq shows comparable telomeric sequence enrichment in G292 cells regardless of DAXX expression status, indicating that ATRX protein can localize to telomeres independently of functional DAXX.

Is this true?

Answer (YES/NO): NO